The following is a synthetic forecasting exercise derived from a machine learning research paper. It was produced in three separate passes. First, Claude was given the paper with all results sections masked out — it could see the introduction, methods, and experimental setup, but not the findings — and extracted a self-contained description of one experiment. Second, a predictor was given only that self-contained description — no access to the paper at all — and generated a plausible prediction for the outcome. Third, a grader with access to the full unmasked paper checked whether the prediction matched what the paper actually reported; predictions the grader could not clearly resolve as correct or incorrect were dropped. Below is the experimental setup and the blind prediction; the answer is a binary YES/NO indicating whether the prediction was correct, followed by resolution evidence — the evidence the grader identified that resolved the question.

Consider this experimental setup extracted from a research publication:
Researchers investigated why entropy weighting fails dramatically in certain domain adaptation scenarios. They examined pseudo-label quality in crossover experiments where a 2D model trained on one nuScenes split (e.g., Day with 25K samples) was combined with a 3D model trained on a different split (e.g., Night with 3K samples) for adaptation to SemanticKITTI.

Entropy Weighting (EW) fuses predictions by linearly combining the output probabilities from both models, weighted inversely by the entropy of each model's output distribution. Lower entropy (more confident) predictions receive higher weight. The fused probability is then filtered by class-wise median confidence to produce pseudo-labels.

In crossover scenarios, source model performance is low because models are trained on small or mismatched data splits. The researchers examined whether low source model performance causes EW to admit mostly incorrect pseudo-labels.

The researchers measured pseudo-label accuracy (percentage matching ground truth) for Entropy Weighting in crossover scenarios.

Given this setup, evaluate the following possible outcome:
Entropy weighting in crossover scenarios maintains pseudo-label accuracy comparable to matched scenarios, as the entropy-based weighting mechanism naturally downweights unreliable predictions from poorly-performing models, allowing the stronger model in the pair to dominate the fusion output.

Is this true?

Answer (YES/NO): NO